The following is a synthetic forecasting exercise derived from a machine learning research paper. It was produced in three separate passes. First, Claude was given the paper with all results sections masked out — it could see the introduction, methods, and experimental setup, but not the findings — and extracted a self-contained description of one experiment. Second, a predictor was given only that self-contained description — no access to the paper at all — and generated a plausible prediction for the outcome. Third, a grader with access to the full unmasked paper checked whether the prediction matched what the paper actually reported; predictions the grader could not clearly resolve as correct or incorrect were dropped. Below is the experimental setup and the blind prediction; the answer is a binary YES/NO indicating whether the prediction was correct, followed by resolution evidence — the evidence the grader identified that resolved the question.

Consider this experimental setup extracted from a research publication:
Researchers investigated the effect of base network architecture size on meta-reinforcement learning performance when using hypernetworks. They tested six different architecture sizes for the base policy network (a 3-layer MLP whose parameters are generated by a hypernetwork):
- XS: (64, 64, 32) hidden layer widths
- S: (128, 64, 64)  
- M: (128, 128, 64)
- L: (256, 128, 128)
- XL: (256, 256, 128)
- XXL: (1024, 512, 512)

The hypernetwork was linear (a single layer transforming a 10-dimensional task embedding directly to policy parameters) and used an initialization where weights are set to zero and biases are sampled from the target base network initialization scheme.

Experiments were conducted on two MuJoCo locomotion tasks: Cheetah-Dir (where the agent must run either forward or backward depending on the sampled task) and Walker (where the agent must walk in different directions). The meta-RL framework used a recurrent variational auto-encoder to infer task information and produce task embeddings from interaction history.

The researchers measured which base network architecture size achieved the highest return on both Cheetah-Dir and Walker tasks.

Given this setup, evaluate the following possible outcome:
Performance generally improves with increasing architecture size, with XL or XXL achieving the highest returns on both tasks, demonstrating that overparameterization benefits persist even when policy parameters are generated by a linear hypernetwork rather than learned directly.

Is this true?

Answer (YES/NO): YES